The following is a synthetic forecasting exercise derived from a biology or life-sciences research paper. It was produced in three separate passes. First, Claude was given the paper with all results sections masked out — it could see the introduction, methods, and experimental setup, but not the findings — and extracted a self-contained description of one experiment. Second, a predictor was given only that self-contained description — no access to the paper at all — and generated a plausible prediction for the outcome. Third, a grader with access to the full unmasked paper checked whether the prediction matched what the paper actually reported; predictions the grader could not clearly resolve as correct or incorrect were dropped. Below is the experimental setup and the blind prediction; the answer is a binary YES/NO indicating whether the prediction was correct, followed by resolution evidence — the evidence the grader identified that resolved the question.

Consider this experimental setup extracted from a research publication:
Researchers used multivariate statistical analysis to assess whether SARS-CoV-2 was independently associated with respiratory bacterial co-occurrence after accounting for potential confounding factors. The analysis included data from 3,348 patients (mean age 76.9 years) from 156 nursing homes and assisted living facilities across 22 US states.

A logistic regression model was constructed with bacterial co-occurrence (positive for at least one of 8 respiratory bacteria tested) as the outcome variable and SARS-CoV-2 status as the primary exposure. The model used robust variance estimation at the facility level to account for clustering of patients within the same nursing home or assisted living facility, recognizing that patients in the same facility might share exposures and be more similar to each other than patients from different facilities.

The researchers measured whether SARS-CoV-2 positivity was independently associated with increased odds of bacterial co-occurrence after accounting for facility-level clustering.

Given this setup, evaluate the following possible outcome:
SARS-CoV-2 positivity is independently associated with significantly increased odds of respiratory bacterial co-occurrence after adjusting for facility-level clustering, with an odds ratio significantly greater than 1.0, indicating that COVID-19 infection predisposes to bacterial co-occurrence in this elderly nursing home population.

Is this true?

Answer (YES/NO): YES